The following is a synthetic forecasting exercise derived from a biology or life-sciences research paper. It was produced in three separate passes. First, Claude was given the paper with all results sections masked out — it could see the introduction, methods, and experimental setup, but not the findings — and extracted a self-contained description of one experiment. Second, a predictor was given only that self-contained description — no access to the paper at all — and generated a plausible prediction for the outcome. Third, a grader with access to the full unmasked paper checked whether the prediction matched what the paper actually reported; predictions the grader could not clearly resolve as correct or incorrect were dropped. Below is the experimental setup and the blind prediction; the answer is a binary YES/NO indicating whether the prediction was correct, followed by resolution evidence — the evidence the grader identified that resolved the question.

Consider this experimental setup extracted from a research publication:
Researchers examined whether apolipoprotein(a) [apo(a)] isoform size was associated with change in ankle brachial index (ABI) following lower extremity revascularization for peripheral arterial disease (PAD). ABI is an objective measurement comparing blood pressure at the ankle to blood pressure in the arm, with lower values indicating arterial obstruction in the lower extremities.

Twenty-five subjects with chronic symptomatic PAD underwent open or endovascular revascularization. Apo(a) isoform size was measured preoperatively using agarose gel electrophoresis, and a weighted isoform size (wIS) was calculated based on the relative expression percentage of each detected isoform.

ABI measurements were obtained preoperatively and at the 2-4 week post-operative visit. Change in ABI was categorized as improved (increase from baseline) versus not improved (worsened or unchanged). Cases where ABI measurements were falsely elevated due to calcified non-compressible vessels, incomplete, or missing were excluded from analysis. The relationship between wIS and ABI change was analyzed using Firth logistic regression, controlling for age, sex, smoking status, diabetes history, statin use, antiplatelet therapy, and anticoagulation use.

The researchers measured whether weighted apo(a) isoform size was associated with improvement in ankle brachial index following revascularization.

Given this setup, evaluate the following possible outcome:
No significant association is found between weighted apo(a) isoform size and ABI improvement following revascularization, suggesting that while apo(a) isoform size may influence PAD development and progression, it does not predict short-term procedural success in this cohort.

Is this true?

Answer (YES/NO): YES